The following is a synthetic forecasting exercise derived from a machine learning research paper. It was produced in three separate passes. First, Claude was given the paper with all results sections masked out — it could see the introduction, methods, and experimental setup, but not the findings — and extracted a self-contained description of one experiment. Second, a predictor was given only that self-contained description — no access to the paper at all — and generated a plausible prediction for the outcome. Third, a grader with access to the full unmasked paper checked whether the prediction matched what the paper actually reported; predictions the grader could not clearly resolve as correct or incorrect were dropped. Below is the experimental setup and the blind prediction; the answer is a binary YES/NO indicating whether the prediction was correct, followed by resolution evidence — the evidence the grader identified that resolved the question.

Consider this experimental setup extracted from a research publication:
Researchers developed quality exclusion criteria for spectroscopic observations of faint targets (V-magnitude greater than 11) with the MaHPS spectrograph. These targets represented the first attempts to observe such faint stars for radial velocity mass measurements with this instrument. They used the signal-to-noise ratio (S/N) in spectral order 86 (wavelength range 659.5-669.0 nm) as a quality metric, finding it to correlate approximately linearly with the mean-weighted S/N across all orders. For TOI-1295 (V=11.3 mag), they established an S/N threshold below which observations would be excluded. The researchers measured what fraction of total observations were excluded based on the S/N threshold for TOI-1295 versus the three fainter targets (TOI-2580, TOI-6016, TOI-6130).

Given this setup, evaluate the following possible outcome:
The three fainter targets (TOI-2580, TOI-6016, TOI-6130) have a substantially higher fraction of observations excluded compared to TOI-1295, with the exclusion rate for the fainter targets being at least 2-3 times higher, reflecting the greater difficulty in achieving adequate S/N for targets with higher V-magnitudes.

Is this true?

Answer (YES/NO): NO